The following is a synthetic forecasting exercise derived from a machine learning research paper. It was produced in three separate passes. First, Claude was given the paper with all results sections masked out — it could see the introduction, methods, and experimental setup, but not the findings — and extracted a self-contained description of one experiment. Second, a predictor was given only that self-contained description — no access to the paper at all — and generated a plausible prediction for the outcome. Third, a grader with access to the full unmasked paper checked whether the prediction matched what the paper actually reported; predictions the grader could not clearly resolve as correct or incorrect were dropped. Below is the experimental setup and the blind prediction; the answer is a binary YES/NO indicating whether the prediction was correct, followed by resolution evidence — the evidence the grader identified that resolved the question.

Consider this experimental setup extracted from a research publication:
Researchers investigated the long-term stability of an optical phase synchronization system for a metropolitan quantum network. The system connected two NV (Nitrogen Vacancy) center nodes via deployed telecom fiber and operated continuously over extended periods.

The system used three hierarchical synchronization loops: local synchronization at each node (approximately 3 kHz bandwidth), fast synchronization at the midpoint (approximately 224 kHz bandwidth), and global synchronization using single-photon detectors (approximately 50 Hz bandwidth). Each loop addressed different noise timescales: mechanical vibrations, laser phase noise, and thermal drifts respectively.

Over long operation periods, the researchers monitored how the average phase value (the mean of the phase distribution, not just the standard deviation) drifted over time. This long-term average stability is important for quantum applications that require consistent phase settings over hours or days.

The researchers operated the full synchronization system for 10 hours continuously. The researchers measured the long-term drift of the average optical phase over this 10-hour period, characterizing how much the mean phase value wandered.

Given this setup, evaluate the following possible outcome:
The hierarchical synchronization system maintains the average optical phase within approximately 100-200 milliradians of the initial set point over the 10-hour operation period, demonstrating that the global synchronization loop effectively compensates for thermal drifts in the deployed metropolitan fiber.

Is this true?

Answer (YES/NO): NO